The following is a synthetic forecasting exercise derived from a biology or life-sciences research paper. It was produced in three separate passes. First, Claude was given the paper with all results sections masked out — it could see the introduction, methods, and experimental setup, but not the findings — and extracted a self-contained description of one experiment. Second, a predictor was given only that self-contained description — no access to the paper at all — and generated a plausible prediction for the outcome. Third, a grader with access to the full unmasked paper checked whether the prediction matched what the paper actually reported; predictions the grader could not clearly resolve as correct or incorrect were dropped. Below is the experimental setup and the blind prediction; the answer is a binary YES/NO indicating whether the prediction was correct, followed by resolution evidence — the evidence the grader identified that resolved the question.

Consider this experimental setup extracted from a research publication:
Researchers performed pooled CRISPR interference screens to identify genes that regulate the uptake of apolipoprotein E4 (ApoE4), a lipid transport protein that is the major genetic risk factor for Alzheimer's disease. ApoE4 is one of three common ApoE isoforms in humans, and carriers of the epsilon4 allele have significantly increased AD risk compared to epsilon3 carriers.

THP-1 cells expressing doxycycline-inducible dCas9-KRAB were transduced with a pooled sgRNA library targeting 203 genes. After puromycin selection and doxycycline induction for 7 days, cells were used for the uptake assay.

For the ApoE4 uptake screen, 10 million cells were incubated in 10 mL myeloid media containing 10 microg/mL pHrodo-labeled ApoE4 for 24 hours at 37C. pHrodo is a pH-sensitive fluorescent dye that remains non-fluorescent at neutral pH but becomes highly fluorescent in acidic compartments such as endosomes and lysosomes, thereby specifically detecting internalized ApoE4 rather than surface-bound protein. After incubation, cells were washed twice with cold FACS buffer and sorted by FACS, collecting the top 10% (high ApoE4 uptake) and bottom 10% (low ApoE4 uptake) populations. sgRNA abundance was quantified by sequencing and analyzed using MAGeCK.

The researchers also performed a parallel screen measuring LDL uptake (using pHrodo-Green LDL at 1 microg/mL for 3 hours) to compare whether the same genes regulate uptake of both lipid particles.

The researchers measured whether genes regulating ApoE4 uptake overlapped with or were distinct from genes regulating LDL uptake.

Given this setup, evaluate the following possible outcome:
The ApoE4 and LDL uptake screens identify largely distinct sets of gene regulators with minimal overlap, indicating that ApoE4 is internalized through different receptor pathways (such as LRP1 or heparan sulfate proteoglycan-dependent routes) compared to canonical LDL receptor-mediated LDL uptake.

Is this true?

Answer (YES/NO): NO